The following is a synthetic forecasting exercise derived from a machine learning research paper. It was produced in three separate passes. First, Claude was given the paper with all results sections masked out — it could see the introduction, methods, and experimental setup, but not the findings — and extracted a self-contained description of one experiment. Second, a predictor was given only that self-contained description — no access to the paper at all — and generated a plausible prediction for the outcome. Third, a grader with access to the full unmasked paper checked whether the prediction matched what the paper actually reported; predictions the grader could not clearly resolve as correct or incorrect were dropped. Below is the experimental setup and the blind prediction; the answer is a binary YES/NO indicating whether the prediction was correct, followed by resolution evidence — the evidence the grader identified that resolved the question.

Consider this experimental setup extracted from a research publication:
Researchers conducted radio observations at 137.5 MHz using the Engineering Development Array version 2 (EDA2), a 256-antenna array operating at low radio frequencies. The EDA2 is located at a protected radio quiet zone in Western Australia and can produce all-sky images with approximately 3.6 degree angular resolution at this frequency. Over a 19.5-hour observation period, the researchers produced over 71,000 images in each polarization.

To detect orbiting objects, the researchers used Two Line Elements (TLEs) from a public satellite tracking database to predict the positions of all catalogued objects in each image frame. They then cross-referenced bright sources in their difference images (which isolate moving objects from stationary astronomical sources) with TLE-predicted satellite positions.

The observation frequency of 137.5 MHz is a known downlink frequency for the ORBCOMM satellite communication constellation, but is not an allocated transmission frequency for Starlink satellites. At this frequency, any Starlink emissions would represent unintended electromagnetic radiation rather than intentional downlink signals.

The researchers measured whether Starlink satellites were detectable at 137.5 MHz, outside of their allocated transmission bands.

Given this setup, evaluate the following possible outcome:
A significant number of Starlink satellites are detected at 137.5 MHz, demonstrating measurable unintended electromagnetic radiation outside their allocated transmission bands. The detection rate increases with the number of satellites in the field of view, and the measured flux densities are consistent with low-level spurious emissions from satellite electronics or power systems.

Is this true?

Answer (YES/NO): NO